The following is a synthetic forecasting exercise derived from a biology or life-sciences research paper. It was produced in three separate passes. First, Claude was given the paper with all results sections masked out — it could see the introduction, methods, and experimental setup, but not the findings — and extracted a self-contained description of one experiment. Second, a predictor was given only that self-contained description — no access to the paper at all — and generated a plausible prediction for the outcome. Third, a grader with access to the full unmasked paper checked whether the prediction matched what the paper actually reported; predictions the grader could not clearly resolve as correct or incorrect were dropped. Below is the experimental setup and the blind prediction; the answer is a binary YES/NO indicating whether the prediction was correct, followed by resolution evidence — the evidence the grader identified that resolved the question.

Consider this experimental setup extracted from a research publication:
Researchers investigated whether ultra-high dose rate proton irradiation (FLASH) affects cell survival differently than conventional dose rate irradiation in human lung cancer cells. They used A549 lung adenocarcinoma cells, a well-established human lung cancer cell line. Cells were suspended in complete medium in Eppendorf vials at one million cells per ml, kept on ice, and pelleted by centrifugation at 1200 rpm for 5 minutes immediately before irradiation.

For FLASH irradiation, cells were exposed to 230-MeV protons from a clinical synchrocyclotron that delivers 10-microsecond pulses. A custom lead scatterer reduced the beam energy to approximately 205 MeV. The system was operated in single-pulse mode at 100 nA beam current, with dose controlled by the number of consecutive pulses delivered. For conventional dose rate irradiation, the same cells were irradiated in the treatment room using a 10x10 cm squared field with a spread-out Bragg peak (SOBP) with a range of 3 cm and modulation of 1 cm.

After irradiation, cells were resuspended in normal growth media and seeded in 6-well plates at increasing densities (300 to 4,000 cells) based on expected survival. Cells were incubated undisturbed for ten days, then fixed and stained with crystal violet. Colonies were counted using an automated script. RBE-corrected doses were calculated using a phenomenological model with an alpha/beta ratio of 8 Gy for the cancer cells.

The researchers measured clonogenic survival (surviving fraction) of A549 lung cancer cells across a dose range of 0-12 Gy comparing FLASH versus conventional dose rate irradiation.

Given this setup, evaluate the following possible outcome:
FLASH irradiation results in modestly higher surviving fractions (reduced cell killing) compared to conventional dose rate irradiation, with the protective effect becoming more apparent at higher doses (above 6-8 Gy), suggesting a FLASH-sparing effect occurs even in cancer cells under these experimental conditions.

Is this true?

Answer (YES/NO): NO